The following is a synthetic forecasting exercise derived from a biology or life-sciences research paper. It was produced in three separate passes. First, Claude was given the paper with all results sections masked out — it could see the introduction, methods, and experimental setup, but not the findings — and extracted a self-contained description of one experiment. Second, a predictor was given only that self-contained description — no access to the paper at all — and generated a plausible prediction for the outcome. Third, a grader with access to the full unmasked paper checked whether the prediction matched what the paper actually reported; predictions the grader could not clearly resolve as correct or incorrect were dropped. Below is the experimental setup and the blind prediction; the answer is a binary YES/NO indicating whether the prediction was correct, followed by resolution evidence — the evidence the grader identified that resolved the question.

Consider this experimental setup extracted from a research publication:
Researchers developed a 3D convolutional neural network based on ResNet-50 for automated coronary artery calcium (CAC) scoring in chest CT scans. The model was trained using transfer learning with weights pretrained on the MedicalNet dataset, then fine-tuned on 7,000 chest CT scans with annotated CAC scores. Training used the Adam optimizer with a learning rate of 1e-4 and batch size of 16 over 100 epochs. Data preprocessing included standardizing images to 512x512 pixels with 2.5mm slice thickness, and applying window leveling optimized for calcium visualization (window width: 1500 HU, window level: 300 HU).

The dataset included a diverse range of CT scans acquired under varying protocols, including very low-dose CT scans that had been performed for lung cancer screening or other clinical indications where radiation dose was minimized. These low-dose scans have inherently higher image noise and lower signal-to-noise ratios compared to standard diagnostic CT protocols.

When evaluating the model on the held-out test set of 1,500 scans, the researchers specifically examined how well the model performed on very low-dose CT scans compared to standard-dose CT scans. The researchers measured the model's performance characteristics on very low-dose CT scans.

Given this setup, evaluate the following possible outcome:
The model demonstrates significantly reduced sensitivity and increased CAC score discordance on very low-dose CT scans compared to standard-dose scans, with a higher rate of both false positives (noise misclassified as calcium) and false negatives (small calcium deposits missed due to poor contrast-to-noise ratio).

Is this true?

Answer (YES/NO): NO